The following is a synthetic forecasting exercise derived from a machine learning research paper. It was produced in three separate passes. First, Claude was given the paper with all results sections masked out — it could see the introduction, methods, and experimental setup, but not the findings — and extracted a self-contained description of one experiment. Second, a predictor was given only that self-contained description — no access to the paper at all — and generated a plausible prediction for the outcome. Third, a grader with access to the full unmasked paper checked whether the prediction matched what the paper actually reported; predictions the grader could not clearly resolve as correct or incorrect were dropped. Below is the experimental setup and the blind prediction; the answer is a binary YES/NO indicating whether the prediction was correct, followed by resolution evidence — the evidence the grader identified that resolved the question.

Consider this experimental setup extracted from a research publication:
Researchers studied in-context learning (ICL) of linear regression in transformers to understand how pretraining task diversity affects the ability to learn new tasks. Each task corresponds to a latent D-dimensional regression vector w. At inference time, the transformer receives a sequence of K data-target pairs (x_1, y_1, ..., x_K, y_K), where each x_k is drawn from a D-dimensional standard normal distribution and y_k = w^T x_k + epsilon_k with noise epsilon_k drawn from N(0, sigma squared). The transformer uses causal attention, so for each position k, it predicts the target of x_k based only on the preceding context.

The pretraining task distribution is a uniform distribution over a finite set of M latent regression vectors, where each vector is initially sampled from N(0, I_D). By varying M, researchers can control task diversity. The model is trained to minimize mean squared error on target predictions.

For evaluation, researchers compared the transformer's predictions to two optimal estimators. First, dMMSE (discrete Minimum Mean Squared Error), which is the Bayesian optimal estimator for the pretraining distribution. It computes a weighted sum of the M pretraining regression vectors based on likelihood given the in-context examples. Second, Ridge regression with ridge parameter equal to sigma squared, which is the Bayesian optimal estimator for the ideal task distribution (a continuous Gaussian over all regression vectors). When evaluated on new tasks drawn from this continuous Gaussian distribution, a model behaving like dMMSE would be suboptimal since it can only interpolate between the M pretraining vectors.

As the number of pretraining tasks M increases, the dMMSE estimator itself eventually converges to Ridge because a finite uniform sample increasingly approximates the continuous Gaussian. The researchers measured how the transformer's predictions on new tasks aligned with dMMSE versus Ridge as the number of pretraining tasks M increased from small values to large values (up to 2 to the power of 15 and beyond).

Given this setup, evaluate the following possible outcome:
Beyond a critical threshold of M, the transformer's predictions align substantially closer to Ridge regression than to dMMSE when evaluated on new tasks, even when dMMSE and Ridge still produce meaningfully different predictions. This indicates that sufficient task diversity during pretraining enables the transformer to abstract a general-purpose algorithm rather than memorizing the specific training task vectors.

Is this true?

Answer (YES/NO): YES